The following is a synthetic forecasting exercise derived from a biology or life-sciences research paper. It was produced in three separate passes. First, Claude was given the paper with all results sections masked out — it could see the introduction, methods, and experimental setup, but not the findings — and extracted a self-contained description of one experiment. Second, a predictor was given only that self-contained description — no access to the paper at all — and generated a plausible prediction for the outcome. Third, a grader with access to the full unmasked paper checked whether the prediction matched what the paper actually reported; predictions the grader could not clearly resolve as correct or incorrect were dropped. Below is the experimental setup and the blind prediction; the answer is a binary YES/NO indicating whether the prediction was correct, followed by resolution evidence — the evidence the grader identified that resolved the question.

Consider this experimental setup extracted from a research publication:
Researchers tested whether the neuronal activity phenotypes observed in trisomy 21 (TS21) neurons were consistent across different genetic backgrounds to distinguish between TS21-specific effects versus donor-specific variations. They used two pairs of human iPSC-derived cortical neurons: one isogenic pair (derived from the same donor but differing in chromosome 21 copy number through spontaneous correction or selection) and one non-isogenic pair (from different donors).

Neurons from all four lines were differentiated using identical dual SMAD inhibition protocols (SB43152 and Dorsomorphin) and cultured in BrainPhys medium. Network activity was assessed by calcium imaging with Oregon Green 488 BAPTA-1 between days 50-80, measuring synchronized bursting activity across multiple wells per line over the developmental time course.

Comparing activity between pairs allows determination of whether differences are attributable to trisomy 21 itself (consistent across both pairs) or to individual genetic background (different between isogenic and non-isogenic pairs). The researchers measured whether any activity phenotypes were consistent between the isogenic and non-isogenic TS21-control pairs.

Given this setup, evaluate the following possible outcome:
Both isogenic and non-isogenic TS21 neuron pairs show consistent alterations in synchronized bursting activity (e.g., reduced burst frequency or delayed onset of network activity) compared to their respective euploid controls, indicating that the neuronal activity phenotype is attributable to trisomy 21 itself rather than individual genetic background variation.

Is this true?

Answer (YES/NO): YES